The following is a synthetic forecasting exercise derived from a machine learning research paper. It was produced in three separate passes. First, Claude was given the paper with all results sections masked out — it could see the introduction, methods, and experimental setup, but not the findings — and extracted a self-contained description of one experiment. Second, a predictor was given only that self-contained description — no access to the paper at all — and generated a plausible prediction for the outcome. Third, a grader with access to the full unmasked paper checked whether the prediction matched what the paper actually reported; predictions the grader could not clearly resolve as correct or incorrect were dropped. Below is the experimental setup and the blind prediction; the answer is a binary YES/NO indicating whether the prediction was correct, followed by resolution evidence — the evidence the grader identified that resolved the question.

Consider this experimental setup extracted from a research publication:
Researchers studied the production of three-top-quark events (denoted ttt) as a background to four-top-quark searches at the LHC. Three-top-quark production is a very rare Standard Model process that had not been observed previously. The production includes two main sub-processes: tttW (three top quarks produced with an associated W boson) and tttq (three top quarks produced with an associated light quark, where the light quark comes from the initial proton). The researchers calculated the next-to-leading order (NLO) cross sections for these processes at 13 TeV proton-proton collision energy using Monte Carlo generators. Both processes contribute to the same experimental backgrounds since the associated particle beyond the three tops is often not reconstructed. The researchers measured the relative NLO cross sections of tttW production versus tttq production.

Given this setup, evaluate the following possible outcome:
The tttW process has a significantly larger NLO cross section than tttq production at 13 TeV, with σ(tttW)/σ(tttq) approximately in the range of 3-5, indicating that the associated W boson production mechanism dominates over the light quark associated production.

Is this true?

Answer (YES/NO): NO